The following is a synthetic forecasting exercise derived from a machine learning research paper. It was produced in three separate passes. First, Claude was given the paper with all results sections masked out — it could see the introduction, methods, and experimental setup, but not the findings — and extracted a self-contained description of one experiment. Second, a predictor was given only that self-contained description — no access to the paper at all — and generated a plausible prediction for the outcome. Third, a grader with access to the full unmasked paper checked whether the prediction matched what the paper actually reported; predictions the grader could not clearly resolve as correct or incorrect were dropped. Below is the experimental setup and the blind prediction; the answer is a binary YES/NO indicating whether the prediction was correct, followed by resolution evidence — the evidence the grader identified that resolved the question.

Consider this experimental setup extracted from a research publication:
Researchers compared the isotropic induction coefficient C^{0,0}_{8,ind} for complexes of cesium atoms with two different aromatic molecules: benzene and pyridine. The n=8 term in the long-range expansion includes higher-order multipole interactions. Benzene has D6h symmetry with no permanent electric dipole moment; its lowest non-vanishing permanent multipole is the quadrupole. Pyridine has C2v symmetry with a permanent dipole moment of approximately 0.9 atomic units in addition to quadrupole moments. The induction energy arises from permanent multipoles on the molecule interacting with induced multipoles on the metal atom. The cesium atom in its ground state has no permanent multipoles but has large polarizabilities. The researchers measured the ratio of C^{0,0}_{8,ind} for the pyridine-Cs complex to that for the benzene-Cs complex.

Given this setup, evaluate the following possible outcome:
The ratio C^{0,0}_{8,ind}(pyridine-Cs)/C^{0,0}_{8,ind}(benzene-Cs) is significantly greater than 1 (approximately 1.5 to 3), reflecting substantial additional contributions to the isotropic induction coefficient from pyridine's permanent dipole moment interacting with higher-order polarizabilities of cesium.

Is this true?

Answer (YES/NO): YES